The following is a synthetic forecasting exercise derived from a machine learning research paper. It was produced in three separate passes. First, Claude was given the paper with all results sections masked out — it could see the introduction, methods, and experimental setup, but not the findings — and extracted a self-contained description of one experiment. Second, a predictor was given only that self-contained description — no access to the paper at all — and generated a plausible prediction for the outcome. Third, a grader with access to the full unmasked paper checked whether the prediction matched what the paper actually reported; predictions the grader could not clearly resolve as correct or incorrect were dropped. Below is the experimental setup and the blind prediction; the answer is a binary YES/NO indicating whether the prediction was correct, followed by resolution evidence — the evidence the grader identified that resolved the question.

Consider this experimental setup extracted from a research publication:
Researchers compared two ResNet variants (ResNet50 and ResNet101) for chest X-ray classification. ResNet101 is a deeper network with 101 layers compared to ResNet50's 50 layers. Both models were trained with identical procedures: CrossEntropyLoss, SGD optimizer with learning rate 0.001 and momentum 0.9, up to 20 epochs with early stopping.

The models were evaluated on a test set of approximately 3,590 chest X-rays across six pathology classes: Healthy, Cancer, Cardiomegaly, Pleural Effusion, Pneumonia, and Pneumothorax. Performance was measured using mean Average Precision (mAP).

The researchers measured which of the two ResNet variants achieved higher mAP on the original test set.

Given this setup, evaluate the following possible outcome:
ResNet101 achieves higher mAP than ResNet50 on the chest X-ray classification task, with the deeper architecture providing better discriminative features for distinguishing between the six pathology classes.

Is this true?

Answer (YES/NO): NO